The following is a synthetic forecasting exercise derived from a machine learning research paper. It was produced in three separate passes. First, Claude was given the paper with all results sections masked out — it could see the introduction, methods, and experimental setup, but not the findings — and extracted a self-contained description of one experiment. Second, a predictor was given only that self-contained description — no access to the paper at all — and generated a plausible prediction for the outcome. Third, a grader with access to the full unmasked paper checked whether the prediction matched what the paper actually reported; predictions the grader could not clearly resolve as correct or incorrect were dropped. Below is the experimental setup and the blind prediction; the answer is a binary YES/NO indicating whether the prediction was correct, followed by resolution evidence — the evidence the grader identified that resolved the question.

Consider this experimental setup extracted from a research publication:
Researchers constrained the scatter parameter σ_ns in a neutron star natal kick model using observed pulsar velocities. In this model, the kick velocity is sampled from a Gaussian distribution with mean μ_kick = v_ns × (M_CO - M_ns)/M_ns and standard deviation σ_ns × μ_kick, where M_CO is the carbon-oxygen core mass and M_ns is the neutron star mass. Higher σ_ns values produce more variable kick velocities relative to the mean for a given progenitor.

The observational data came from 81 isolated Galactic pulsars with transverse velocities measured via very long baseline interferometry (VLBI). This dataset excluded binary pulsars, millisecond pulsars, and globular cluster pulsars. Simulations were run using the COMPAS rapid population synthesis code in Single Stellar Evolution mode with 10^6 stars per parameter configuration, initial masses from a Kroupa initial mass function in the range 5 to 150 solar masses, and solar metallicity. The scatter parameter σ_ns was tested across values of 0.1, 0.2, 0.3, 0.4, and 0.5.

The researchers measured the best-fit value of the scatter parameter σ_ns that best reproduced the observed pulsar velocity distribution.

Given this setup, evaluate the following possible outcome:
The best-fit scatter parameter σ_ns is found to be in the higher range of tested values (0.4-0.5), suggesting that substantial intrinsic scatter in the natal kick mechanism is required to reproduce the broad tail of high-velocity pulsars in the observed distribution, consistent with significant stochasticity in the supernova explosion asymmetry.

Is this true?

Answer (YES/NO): NO